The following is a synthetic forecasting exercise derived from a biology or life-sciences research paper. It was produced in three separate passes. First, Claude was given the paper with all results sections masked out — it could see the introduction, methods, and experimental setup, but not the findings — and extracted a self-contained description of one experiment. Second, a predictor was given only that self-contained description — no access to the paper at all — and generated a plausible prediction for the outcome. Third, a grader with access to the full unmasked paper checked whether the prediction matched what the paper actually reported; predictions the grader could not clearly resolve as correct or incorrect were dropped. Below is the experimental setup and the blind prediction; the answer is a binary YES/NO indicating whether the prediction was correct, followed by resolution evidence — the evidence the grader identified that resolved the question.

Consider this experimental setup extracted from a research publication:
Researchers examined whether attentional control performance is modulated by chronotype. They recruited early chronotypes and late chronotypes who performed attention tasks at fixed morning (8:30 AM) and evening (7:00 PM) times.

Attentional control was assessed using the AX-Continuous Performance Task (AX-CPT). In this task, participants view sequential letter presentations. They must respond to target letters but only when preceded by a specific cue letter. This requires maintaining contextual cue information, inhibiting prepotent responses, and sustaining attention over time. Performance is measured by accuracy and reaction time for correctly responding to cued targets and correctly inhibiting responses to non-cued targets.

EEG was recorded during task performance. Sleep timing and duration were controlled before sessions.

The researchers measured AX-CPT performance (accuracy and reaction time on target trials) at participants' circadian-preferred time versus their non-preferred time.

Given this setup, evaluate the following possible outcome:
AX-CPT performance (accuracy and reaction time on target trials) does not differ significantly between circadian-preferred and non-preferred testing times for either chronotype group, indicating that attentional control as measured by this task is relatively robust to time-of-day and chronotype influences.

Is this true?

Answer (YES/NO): NO